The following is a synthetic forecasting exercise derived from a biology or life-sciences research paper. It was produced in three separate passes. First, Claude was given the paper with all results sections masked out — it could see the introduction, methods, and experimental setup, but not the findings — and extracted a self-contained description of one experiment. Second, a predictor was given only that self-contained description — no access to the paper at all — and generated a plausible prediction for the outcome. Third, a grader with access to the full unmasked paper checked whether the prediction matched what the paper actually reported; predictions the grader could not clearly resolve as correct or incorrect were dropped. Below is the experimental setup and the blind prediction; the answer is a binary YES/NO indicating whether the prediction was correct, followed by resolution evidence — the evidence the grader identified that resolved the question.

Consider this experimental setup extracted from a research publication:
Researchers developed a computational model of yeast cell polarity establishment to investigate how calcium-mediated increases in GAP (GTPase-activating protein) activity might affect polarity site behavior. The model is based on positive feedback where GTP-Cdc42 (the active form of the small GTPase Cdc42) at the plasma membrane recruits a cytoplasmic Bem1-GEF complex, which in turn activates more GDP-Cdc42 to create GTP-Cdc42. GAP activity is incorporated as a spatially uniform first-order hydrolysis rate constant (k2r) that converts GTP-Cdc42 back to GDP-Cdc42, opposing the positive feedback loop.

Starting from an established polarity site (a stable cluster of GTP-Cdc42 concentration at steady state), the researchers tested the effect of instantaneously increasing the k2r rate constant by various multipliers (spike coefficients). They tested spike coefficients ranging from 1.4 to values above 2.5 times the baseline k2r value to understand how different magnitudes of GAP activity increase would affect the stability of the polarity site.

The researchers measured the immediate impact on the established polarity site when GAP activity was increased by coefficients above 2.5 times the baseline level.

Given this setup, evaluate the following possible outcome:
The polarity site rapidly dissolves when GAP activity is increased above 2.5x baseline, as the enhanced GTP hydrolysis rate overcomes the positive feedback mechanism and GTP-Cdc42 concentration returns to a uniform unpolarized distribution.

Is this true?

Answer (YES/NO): YES